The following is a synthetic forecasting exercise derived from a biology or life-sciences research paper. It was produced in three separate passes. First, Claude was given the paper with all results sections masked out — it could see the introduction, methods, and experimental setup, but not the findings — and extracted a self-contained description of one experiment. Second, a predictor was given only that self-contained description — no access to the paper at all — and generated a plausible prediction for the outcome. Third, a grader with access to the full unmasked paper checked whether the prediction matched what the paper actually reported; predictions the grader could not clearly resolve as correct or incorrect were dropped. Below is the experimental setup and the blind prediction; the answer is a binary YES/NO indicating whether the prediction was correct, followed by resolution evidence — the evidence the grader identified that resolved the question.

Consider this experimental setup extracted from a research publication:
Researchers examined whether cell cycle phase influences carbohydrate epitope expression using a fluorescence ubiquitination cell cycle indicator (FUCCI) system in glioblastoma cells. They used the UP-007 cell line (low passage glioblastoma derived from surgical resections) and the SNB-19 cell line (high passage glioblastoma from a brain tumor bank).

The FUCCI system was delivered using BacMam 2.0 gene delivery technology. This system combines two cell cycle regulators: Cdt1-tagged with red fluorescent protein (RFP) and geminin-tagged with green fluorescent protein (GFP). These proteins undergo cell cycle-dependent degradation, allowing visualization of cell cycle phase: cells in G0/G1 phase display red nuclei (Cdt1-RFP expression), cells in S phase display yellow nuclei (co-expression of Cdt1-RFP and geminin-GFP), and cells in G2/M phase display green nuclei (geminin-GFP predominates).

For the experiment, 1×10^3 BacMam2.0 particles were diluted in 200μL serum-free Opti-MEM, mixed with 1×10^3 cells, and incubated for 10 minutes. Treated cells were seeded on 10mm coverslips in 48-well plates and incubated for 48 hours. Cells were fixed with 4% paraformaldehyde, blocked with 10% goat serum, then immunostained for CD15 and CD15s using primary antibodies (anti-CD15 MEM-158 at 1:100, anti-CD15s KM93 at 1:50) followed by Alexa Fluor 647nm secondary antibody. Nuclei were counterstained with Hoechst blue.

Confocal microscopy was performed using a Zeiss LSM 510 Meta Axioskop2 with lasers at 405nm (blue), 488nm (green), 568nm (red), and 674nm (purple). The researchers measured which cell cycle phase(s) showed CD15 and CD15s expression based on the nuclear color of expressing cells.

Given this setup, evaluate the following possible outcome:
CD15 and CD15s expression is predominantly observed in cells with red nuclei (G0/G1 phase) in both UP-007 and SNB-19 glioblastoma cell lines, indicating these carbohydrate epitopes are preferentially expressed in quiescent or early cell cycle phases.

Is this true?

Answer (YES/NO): YES